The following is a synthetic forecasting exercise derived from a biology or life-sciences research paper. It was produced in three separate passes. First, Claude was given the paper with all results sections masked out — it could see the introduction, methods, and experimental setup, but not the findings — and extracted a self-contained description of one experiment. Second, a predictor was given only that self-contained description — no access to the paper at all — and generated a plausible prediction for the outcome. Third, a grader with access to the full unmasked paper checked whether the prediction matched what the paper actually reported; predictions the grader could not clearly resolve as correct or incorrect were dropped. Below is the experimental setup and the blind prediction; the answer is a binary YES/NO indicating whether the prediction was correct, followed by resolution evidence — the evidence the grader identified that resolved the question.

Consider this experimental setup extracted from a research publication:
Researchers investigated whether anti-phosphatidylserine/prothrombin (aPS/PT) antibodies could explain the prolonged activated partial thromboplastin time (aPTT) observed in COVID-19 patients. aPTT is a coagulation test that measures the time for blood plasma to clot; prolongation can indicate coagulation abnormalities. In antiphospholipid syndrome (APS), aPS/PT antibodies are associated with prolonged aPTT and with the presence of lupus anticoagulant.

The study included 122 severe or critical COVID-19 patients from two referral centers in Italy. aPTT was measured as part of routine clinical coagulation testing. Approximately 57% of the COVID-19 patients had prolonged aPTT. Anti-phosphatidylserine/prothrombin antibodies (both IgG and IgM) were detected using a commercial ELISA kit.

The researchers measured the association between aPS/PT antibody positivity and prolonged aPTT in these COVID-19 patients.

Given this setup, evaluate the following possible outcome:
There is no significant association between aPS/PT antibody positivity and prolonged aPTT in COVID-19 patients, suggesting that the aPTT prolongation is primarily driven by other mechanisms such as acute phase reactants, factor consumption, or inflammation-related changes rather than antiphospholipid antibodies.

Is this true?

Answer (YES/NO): YES